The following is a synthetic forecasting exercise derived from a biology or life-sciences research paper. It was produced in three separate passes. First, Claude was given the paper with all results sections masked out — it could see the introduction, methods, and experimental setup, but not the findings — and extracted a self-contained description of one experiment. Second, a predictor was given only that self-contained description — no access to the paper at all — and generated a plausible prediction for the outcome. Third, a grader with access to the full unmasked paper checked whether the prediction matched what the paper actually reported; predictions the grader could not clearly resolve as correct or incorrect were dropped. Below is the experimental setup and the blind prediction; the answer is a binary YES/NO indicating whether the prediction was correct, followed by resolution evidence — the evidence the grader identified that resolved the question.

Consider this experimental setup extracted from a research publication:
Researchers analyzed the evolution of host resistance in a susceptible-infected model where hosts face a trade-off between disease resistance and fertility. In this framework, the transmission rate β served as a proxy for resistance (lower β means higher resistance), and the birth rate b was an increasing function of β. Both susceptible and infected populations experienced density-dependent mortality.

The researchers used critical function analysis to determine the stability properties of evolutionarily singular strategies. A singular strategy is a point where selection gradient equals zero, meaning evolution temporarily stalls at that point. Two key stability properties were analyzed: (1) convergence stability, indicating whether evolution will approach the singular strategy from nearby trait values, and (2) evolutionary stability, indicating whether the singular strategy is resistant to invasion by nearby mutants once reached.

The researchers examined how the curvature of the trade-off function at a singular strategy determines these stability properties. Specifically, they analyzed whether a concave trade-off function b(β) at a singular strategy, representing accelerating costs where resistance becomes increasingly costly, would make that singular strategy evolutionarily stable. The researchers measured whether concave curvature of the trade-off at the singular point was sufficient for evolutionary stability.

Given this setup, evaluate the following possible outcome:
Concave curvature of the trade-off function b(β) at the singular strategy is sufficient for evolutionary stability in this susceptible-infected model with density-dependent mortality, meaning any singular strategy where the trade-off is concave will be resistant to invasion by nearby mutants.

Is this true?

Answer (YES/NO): YES